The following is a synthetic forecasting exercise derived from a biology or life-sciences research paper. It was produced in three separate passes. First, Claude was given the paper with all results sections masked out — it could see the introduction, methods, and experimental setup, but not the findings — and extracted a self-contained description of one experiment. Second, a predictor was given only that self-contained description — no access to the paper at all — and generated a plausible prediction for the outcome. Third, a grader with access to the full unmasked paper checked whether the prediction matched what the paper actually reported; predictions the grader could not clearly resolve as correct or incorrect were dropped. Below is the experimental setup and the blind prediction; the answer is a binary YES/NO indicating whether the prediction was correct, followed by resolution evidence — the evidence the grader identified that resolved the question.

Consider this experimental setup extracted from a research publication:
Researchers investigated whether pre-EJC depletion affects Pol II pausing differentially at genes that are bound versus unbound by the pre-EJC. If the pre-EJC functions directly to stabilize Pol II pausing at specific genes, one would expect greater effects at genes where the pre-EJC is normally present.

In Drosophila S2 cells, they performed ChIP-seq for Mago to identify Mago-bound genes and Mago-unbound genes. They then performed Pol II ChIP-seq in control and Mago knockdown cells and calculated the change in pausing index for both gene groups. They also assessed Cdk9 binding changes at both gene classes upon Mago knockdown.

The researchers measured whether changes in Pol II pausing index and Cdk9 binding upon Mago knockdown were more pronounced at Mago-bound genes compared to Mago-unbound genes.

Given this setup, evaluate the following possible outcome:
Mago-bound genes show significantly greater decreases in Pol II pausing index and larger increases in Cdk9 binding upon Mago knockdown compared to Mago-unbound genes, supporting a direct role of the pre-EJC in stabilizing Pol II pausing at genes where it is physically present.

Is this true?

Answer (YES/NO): YES